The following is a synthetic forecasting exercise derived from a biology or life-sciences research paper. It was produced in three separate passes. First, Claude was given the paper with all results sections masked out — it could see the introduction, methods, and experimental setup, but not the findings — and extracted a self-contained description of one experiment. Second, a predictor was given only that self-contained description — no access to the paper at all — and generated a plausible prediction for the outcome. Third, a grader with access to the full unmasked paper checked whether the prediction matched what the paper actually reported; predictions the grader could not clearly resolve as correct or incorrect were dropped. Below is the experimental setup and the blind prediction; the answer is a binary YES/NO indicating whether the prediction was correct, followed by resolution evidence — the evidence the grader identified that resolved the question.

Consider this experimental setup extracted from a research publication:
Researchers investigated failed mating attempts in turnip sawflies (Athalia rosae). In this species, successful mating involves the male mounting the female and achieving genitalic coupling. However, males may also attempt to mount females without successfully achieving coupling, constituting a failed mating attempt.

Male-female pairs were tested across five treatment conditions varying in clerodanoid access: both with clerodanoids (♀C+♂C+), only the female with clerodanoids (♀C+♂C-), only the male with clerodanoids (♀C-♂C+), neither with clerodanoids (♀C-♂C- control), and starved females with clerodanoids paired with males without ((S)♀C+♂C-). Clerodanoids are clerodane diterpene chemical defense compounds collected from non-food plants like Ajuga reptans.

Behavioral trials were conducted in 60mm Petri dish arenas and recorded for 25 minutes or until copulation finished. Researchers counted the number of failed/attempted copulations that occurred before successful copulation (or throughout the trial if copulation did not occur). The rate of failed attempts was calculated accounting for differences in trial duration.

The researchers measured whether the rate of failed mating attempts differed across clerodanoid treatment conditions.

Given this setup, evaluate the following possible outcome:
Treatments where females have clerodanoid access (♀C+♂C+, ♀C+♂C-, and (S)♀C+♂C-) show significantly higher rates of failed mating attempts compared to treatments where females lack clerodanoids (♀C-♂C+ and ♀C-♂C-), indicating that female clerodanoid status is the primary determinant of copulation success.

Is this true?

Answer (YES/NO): NO